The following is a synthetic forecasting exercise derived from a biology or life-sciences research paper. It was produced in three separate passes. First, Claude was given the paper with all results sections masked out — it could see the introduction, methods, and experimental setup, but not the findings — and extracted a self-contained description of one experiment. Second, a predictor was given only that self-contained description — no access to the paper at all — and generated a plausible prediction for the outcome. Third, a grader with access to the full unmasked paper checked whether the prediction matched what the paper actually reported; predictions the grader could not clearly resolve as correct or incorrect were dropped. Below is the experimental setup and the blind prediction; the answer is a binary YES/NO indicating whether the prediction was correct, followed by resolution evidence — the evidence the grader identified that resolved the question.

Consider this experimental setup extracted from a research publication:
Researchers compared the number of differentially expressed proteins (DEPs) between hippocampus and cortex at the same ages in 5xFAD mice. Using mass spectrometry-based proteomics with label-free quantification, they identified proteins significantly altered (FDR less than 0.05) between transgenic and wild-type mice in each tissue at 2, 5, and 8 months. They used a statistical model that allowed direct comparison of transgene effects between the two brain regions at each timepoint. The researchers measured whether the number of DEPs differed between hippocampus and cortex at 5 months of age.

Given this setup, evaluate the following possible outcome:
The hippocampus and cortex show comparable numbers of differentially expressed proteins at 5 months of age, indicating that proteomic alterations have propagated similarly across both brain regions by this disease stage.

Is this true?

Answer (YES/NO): NO